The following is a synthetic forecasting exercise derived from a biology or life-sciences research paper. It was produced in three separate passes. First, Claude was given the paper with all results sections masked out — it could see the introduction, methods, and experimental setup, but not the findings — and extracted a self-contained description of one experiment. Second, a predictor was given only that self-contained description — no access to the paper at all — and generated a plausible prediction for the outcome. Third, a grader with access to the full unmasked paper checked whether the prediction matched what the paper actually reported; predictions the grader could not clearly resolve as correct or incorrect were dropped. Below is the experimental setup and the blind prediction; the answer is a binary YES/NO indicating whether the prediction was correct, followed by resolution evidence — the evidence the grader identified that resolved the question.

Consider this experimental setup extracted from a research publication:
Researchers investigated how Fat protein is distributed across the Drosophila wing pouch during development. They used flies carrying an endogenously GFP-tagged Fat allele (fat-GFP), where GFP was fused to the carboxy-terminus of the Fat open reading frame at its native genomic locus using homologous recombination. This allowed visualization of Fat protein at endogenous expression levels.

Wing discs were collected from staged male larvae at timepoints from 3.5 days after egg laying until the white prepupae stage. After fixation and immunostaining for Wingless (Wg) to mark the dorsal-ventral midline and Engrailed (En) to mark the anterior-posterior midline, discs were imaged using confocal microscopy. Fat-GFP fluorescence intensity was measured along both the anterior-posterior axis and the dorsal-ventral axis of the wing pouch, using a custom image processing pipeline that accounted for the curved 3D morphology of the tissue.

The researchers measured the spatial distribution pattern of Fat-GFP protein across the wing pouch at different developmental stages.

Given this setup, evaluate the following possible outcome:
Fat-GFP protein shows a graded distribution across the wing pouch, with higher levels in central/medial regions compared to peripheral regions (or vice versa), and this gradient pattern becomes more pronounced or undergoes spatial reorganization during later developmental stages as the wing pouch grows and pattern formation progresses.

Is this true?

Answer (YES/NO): NO